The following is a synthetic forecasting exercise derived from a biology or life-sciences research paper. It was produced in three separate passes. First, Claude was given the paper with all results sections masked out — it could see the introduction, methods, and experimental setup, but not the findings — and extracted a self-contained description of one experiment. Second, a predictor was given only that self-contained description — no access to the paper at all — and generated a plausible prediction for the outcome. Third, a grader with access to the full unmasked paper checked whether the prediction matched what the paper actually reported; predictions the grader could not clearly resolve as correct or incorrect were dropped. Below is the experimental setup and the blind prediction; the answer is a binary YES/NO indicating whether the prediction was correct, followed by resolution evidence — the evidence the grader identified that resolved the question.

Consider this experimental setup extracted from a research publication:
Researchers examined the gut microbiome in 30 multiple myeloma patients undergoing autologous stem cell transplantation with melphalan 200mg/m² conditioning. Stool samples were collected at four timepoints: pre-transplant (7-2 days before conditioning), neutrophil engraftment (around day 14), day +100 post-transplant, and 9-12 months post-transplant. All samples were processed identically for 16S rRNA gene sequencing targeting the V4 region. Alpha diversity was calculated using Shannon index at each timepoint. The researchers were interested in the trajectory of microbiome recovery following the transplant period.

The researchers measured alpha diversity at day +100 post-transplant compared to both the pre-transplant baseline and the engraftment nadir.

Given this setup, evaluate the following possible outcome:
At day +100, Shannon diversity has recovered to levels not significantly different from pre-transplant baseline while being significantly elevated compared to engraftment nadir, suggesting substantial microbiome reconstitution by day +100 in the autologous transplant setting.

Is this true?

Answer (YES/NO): YES